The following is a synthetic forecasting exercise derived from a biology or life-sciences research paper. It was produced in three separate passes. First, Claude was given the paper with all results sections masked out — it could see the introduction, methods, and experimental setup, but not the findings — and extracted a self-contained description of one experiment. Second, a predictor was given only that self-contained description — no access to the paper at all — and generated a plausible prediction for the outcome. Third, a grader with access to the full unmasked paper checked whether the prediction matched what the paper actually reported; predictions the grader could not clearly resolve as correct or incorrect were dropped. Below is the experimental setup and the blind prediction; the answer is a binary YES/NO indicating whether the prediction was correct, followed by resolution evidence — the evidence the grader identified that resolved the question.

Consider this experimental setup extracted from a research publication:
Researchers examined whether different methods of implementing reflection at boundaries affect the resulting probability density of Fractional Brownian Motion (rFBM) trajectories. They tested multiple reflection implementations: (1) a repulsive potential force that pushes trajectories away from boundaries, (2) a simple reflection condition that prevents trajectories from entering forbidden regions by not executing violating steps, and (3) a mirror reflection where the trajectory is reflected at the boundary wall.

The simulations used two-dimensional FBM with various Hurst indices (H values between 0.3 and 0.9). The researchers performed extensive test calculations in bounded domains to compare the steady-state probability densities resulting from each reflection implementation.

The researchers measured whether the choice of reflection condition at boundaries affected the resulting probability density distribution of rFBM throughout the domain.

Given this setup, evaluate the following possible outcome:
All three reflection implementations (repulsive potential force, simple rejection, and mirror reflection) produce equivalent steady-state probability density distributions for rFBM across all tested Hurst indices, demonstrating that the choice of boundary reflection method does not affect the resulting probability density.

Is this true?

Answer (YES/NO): NO